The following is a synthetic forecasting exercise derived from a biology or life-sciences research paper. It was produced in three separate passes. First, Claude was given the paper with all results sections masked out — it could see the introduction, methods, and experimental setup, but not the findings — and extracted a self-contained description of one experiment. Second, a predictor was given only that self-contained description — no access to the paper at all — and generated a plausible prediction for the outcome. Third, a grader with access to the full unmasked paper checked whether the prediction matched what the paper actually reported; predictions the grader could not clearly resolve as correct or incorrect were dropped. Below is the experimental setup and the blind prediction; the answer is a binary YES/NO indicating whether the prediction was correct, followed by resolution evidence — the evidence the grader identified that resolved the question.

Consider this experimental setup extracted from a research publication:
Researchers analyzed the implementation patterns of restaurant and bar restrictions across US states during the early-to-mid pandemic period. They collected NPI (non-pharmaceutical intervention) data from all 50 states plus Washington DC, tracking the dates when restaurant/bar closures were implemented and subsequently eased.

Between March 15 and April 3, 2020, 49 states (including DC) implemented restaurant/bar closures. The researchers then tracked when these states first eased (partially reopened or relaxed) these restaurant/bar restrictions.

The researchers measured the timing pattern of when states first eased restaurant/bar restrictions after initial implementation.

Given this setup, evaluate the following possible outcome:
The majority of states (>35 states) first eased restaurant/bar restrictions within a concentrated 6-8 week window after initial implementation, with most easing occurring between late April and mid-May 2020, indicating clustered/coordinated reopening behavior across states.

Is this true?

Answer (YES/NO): NO